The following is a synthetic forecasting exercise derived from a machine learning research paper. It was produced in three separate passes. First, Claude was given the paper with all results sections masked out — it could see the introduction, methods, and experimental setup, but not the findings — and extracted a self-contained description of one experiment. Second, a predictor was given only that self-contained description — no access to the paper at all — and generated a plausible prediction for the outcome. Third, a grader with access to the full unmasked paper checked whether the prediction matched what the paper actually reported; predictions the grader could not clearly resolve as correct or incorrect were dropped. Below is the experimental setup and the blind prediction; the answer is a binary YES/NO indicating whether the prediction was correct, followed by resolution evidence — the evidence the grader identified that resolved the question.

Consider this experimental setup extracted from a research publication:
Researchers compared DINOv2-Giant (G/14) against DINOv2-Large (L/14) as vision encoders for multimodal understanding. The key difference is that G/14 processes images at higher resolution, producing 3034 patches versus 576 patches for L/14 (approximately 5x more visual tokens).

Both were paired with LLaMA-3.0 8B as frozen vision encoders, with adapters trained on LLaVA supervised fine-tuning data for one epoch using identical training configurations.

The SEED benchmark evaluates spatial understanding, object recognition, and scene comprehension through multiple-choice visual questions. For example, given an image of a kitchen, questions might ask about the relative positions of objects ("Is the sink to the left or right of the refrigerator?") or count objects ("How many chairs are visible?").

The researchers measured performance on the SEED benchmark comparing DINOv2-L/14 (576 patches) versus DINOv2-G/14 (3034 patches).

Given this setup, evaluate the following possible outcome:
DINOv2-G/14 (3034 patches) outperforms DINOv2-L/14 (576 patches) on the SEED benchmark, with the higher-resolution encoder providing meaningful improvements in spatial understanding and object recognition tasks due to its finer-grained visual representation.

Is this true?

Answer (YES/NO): YES